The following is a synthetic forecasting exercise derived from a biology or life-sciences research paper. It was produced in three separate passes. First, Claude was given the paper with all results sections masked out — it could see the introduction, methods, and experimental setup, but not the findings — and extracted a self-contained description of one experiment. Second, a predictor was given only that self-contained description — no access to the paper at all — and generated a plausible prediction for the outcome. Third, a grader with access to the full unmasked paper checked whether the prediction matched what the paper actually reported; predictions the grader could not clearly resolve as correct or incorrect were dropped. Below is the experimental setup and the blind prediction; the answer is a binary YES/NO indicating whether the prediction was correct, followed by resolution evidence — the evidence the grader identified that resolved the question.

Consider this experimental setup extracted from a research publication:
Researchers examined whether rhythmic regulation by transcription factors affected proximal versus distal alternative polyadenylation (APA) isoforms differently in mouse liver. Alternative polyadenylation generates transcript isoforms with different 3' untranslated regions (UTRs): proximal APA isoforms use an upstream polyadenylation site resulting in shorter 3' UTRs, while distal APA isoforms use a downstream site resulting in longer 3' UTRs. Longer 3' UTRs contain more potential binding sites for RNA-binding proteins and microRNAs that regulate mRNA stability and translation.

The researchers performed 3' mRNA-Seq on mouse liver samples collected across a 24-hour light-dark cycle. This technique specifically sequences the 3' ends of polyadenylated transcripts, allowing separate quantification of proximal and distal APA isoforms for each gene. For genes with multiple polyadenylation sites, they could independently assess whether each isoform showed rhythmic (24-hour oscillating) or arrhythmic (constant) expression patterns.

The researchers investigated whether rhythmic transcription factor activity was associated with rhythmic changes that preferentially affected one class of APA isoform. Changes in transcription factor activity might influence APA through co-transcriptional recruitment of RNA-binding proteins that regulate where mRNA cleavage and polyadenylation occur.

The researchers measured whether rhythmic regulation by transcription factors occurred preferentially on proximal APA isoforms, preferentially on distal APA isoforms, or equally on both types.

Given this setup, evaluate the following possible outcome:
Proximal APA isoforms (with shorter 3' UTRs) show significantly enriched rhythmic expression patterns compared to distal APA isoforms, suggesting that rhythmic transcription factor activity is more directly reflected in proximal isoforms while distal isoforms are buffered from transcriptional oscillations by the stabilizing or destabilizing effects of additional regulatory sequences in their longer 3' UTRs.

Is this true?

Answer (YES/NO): NO